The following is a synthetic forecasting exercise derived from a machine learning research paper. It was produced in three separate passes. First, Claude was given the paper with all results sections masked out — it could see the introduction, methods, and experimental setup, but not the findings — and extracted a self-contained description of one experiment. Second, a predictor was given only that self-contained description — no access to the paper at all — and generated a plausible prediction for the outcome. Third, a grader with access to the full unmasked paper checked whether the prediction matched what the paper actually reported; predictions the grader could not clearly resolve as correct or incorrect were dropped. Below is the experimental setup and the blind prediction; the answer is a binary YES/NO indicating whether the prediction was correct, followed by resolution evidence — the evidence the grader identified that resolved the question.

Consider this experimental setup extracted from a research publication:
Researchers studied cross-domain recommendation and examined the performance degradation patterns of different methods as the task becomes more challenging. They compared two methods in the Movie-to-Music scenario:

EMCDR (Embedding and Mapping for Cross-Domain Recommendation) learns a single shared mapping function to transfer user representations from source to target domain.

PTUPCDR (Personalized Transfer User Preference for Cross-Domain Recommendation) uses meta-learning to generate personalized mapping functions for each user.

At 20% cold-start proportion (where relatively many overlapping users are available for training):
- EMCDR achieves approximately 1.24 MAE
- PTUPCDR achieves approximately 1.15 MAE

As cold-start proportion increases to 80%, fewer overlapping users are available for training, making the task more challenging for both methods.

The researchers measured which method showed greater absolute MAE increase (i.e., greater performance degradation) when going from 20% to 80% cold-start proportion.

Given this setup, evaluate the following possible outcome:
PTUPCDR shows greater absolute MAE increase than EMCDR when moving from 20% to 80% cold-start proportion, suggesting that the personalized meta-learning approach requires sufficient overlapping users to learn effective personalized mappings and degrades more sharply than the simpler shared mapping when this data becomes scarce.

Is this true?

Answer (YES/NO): NO